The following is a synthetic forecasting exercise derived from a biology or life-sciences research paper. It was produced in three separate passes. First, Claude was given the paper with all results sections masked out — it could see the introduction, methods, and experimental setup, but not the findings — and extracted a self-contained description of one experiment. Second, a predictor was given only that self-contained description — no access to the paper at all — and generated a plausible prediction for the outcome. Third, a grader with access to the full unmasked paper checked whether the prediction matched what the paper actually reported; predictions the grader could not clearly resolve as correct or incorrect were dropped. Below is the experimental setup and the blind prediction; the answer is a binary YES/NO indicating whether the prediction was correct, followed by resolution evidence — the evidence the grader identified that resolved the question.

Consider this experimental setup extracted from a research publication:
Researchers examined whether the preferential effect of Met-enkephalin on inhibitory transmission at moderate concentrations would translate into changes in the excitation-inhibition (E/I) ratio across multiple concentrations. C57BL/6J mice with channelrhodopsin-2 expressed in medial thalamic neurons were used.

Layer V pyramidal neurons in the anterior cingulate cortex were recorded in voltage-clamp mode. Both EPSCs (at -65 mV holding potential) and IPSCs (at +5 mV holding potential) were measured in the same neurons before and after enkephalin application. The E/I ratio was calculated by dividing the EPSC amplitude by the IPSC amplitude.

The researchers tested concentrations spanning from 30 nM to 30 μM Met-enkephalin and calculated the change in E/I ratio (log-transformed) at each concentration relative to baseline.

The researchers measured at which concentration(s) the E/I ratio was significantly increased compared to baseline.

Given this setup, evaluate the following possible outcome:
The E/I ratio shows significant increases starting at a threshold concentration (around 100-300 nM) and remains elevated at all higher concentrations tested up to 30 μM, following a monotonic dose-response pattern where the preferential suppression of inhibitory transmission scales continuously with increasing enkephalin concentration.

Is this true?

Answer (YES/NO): NO